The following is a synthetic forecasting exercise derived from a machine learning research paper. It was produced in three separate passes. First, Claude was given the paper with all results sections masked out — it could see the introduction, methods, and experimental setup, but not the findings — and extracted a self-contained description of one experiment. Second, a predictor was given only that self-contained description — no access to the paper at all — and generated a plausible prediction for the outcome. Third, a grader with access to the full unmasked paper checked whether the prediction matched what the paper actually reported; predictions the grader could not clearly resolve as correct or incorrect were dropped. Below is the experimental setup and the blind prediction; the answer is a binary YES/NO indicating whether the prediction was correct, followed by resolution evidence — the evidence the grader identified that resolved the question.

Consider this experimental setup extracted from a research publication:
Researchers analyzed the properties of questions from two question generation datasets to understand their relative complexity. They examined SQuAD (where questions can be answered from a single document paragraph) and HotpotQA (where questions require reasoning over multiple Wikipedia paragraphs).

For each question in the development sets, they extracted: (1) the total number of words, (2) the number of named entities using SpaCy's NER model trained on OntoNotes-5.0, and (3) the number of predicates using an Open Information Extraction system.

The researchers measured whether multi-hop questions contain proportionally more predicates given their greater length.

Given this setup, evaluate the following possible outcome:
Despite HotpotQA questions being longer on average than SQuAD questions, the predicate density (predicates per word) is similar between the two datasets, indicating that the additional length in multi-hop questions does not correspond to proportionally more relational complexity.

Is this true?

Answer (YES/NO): NO